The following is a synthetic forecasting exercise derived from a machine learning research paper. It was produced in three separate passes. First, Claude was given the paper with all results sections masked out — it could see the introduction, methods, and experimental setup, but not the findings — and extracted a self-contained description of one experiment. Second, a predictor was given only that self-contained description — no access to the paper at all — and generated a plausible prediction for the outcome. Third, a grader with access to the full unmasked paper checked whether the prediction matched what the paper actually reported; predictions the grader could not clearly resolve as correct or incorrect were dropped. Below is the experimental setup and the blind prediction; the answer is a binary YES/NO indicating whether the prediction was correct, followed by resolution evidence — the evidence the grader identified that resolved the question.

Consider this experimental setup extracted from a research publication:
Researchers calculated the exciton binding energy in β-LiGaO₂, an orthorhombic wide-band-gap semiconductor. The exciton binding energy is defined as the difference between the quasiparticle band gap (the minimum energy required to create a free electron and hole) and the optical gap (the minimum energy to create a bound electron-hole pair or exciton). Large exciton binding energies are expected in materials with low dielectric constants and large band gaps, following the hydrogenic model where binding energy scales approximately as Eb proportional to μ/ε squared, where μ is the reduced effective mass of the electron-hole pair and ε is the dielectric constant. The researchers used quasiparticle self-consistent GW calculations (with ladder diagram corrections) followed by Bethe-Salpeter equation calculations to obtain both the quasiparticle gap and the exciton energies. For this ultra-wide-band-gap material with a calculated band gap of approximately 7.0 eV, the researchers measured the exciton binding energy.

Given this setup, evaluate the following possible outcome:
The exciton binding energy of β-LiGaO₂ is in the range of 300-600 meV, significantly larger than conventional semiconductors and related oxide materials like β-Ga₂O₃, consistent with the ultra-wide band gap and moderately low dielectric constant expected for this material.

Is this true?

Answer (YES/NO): NO